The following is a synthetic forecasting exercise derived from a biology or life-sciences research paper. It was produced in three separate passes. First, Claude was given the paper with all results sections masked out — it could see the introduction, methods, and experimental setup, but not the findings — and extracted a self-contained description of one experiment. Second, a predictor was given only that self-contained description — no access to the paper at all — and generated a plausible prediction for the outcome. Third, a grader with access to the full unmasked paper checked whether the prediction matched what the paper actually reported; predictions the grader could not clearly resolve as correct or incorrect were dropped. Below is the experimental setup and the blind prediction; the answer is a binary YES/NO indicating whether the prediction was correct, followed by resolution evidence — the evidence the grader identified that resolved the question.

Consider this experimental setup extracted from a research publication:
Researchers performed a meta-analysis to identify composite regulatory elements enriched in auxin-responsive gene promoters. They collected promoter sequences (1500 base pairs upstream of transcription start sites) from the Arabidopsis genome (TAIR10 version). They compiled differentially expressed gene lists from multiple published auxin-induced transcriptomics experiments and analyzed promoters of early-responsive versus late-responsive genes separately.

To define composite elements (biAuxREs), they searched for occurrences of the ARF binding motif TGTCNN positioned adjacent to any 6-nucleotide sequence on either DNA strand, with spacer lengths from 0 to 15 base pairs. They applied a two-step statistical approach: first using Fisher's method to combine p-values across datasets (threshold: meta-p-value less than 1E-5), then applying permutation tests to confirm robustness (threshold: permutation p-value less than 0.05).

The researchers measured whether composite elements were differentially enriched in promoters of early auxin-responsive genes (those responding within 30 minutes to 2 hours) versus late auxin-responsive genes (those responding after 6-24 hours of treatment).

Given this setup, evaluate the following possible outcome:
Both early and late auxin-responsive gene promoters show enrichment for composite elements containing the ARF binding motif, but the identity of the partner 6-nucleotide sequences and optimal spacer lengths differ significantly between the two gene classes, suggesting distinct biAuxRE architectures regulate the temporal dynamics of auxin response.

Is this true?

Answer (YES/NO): YES